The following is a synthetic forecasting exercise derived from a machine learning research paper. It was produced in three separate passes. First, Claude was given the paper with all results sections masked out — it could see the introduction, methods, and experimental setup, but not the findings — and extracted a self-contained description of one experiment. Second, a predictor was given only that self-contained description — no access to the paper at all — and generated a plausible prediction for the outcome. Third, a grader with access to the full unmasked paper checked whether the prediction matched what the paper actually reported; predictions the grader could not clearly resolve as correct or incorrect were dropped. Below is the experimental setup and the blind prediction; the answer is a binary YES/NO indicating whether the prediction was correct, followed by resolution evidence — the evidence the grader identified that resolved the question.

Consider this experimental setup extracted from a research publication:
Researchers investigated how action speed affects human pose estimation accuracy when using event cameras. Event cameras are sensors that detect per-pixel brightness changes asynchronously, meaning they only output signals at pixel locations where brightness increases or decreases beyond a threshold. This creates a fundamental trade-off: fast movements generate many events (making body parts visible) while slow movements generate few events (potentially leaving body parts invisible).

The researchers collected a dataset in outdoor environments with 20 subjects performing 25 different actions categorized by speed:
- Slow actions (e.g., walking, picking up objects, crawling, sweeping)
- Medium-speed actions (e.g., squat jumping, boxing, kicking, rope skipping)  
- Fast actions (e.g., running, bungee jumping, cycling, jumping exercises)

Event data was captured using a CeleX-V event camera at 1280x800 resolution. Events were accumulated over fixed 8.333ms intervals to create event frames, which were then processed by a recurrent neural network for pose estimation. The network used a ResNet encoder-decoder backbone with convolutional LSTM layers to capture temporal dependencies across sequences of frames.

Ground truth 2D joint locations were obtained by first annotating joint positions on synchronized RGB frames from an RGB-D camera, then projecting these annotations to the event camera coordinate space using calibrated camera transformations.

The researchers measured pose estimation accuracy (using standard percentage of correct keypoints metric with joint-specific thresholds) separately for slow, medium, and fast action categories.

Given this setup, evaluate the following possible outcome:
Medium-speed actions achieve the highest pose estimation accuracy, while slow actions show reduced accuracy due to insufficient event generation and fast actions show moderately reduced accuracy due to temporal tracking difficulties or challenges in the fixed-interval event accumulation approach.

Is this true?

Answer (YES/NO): NO